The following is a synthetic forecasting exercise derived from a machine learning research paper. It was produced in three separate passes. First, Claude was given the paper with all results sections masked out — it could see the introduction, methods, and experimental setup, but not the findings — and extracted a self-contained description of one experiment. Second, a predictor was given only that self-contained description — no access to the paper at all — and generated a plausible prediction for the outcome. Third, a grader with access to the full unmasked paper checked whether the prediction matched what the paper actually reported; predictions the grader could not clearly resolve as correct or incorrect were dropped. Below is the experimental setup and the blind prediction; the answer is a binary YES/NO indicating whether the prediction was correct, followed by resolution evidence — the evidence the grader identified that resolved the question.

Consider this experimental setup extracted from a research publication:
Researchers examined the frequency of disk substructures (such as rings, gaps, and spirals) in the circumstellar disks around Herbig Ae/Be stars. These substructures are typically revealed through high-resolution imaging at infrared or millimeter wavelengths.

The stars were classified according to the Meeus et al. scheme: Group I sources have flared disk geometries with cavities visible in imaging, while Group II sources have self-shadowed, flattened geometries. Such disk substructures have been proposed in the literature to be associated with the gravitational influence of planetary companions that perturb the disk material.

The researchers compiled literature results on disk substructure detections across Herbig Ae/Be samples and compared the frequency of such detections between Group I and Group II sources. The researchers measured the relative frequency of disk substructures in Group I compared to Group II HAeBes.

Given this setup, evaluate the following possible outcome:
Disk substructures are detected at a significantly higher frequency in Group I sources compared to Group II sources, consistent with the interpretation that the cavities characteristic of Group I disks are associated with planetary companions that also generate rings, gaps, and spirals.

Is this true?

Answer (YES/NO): YES